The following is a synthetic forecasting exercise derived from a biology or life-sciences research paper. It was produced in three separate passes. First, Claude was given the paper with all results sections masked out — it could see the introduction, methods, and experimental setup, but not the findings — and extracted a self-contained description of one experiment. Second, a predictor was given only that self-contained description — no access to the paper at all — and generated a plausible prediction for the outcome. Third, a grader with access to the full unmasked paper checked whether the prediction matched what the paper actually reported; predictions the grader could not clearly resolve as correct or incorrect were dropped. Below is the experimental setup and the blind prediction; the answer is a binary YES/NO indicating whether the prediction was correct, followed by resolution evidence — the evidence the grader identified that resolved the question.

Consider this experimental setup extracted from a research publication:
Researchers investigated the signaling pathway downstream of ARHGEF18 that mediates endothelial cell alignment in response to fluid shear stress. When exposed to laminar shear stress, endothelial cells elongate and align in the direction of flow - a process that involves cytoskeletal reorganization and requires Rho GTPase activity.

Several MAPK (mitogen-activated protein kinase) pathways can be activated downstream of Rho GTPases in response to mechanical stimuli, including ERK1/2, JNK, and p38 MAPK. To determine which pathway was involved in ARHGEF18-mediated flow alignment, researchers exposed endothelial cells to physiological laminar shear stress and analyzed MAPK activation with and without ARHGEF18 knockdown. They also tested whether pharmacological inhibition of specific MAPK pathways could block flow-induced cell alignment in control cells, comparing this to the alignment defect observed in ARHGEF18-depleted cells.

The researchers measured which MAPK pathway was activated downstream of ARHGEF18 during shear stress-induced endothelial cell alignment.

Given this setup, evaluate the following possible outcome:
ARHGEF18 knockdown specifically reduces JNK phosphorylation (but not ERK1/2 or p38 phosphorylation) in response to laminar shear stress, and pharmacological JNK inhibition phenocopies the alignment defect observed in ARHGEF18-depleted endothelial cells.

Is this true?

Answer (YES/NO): NO